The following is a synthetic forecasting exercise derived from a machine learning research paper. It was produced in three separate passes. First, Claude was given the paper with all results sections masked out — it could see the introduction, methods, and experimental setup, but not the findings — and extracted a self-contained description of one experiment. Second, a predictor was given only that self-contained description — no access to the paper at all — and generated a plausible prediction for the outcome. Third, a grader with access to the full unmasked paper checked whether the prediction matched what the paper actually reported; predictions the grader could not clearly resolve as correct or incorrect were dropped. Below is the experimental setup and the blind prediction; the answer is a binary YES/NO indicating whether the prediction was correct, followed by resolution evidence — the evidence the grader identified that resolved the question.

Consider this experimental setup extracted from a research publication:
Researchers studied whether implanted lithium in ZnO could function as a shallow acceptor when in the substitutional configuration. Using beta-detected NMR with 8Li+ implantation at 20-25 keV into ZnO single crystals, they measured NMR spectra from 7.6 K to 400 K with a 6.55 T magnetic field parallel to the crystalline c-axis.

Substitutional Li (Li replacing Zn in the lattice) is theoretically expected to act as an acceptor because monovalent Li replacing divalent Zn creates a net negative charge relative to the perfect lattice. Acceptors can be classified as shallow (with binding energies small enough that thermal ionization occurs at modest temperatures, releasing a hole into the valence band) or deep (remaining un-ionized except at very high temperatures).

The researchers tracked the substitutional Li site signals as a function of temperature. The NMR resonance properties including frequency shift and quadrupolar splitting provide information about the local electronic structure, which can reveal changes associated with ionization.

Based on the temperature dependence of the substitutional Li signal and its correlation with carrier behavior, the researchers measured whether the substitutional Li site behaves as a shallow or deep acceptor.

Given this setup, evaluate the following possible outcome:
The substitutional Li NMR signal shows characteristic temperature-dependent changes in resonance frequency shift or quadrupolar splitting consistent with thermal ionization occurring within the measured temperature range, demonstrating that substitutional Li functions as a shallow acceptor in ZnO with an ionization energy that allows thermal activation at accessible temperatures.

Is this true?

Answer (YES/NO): NO